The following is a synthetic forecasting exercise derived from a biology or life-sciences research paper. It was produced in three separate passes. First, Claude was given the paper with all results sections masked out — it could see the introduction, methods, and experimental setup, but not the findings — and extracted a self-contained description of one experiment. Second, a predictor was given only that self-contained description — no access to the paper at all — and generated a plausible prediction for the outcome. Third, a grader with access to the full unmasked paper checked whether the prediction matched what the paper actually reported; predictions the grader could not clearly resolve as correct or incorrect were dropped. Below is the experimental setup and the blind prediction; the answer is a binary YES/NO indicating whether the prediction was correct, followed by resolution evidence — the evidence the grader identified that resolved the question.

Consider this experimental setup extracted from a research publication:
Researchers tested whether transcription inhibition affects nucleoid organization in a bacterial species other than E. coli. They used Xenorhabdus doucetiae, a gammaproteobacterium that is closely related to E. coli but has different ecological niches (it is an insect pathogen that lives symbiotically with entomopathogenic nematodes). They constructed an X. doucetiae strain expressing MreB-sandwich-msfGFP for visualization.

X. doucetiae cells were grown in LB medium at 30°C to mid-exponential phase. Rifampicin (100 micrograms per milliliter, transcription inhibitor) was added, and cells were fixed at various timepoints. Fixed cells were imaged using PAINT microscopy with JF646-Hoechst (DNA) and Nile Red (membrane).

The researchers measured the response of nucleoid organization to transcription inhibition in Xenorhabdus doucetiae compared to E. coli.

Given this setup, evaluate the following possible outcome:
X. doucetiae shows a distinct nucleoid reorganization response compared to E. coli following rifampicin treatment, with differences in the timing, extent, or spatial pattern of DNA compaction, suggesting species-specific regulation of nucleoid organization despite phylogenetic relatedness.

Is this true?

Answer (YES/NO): NO